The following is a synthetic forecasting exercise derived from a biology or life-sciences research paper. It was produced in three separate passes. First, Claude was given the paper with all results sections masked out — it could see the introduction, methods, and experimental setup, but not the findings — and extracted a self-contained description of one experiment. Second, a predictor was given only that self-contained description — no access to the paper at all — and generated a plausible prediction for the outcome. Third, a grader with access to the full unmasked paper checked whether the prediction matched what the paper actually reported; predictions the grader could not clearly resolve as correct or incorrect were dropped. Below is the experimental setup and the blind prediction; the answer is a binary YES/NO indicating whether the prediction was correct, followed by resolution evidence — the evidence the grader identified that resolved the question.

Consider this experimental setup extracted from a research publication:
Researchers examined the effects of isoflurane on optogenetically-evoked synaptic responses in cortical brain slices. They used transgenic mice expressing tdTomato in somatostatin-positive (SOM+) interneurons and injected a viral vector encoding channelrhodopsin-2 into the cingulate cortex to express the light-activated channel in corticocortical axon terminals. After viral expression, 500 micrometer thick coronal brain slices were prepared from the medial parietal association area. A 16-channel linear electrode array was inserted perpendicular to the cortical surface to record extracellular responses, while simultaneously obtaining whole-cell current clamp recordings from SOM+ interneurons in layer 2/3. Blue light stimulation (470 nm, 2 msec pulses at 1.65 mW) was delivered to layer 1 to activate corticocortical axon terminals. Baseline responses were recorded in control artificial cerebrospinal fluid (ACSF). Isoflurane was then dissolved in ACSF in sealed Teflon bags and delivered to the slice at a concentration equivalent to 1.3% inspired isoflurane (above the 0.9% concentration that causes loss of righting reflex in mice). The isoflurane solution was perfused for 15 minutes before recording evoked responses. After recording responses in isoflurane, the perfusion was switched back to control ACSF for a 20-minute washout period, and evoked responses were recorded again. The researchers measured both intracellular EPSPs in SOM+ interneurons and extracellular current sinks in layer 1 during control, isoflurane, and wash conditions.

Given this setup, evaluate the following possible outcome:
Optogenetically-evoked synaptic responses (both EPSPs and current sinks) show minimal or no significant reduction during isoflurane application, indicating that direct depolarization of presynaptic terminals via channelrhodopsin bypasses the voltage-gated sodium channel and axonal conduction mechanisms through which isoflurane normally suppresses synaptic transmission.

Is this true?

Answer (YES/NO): NO